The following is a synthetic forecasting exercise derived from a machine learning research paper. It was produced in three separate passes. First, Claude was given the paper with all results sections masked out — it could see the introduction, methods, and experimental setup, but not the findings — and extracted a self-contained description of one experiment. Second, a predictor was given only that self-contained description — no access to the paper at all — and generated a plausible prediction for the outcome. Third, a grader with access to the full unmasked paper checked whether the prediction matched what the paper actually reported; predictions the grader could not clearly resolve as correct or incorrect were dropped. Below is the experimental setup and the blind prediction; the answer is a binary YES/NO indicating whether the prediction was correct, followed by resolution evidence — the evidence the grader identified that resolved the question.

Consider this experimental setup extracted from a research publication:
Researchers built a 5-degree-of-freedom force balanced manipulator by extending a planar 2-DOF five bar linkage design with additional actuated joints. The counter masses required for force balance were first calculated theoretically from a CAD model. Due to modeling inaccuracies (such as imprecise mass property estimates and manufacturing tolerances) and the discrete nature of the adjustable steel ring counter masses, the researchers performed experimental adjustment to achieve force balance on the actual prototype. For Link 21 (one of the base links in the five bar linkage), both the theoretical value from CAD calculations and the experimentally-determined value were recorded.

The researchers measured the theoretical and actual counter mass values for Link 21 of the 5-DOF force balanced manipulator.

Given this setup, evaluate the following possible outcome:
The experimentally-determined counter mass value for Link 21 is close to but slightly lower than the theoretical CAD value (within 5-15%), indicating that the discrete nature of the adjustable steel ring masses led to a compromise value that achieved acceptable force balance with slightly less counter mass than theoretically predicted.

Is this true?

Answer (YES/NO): NO